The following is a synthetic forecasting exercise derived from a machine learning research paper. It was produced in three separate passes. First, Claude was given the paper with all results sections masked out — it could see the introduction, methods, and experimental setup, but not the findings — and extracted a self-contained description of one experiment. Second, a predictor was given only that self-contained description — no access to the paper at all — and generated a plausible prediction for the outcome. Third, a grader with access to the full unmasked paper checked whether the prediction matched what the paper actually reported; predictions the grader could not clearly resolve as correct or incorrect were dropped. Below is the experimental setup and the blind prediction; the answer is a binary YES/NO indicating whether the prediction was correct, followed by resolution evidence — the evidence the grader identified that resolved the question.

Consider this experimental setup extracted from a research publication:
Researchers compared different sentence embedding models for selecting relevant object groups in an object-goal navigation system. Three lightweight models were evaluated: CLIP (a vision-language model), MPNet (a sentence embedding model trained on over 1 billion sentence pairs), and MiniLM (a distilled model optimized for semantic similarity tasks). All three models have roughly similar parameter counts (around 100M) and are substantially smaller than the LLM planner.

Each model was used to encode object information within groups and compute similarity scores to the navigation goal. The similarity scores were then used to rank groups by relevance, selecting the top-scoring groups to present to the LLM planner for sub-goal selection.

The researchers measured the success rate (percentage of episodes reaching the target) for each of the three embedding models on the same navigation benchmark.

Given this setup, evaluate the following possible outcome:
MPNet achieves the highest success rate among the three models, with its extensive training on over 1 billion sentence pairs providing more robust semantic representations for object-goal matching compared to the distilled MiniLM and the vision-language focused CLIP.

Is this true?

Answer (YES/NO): NO